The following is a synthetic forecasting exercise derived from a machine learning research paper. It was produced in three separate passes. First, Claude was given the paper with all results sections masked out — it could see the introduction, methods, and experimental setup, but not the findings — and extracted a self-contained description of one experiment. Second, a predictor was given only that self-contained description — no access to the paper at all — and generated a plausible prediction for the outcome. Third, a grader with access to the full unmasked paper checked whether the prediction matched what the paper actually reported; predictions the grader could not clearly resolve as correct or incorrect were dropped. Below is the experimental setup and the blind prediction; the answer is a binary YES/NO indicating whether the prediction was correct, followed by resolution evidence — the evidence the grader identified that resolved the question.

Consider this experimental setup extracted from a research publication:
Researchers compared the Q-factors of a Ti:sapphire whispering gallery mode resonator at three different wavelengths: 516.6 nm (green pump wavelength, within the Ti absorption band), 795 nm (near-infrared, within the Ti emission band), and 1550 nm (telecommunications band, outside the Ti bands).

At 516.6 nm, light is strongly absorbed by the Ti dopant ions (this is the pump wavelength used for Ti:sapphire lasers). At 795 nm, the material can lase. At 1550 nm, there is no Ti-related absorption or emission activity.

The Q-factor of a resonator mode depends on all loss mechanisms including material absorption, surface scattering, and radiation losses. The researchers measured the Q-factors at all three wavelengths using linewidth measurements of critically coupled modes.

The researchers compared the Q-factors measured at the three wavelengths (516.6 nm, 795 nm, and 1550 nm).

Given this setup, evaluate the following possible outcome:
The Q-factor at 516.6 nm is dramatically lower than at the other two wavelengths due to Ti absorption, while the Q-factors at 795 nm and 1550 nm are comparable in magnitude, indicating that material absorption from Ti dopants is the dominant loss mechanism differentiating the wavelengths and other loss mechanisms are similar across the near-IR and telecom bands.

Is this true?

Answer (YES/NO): NO